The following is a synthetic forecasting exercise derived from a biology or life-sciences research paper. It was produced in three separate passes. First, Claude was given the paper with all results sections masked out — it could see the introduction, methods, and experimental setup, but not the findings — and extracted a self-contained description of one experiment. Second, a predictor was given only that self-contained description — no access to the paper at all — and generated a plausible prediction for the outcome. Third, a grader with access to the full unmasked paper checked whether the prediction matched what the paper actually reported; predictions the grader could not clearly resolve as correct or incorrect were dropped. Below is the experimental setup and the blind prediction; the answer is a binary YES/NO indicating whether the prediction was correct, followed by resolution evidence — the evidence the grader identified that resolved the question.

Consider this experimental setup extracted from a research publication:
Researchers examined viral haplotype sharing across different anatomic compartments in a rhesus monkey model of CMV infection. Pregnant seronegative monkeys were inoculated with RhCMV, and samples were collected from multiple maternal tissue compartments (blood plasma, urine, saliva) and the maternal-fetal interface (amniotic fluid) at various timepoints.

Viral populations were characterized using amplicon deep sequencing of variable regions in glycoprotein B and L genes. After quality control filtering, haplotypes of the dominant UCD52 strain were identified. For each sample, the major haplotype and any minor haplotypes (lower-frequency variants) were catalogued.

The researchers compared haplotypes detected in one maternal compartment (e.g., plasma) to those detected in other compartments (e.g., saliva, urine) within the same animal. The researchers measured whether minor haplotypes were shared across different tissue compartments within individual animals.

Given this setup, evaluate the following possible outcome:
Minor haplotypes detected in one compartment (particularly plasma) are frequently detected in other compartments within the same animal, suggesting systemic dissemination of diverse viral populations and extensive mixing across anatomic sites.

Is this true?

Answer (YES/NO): YES